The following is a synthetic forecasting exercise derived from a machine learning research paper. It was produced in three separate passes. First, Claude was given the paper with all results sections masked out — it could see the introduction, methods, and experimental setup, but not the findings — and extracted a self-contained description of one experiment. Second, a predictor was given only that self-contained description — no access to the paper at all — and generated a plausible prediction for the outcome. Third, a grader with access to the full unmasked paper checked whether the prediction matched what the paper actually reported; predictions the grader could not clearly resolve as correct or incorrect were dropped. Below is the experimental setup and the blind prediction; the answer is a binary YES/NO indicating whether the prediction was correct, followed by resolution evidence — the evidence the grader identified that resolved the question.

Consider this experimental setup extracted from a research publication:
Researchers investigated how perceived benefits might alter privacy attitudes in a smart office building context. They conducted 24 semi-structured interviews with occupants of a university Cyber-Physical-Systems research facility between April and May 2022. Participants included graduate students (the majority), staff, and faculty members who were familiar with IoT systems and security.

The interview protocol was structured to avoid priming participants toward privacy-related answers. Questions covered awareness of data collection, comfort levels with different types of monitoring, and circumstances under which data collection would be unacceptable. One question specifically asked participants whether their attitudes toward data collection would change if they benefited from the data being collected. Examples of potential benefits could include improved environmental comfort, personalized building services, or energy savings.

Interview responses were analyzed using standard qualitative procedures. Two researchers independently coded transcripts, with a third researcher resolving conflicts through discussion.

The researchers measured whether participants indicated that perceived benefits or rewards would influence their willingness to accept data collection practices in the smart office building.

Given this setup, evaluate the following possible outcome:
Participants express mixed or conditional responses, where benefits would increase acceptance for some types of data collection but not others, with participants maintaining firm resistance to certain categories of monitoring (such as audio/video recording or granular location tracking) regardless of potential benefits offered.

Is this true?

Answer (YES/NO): NO